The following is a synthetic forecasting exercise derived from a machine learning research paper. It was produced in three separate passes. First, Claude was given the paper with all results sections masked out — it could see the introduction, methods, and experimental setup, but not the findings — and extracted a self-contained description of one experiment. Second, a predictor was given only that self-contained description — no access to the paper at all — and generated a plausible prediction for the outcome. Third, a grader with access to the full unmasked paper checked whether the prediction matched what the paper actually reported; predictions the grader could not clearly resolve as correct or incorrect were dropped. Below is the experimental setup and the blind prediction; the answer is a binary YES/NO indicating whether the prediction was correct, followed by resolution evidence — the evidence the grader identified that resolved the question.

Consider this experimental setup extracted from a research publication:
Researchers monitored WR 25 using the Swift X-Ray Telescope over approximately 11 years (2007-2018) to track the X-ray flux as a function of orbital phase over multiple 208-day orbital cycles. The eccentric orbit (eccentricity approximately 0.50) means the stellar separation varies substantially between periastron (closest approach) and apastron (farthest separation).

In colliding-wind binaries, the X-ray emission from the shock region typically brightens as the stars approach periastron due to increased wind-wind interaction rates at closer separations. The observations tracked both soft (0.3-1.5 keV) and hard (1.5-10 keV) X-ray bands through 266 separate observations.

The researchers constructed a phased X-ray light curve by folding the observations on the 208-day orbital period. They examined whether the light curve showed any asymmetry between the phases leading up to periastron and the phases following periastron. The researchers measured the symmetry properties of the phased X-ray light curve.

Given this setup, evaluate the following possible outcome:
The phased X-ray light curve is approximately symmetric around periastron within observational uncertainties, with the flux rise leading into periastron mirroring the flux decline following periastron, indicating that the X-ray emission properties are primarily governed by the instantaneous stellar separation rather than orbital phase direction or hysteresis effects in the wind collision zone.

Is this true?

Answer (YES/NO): NO